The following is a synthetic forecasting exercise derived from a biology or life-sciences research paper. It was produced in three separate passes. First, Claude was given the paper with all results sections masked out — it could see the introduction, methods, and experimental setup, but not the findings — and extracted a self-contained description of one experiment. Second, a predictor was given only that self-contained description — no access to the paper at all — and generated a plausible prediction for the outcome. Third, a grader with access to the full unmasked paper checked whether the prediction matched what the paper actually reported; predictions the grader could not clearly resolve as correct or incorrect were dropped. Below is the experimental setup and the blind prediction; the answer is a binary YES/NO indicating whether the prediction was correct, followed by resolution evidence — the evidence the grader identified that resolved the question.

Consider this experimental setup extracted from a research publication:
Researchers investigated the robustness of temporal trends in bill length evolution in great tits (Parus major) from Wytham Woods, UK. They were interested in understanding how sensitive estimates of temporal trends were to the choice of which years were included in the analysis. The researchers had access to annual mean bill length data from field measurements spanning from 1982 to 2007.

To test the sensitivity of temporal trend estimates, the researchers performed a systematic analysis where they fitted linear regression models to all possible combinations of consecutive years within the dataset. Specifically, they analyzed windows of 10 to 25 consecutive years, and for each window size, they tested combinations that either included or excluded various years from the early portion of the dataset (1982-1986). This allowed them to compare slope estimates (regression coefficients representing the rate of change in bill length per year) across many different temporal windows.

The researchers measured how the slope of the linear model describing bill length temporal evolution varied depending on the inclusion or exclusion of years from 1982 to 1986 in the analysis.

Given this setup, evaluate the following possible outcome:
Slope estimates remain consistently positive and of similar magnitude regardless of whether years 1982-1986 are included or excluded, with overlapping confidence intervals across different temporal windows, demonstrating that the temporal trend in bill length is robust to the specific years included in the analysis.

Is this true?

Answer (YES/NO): NO